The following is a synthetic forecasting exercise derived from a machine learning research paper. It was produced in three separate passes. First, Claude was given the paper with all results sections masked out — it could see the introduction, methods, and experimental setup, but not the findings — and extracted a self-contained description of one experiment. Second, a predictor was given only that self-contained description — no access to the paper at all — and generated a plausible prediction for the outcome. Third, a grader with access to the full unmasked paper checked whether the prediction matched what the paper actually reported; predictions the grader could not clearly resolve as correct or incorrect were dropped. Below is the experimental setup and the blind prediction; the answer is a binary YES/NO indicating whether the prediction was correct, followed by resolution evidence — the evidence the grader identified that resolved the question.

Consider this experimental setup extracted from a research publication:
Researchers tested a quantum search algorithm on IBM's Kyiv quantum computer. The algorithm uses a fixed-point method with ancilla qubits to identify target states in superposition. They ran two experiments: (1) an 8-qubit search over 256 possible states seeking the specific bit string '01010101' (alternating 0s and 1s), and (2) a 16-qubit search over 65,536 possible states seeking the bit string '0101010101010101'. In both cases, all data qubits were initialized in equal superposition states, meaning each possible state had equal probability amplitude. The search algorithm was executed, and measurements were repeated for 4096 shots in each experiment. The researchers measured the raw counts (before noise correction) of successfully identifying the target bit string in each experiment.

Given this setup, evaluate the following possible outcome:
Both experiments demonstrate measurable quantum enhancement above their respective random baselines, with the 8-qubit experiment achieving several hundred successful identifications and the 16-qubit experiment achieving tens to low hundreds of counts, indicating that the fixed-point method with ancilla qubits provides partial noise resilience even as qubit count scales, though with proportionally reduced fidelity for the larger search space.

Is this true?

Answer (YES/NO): NO